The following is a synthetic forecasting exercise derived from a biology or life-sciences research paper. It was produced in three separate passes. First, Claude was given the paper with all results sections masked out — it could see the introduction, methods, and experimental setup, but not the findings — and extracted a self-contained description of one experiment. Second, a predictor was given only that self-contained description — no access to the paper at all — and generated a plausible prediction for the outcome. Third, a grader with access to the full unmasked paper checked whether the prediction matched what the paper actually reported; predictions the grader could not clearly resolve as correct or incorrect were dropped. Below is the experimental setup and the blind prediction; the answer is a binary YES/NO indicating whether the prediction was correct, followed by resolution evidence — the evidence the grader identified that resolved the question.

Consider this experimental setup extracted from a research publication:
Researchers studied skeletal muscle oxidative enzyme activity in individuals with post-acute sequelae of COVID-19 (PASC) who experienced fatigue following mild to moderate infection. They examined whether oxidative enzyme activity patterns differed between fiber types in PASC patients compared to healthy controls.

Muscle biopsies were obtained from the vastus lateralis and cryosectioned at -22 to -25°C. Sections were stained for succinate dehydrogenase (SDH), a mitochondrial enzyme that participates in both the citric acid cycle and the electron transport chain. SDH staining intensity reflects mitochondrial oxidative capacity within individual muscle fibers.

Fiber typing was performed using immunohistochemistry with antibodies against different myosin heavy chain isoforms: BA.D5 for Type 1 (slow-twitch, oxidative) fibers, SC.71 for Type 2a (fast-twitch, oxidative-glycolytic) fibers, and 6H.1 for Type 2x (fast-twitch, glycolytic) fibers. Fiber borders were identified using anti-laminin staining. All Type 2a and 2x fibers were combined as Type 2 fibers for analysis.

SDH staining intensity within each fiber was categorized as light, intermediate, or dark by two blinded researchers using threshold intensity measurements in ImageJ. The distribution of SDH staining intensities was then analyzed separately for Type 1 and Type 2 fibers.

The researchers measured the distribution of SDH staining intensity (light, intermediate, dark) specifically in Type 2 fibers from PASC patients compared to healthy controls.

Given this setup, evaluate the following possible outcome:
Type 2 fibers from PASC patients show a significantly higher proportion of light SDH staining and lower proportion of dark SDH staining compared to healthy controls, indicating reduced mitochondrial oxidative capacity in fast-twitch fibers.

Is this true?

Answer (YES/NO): NO